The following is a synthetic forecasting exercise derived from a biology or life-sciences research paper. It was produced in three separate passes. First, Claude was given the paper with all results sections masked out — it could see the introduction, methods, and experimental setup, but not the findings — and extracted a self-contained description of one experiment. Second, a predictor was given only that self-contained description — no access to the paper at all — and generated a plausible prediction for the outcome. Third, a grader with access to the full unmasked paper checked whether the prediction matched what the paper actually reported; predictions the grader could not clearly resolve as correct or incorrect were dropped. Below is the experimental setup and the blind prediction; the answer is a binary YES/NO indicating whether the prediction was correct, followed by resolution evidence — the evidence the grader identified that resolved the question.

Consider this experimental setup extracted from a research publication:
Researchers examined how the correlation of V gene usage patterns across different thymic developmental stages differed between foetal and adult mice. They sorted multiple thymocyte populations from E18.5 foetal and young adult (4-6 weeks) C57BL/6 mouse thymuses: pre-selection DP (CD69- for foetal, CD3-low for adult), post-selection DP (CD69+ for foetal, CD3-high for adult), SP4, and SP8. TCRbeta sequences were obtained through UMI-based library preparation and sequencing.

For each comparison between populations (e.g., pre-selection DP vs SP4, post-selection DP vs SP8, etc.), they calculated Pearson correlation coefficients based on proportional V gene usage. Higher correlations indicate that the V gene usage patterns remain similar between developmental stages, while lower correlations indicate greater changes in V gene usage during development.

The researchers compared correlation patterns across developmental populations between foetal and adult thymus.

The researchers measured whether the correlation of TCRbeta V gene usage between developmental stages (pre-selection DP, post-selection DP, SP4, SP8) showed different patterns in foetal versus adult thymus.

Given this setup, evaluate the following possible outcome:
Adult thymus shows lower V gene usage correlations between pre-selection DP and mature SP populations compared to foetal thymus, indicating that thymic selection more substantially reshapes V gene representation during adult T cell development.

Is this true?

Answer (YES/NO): YES